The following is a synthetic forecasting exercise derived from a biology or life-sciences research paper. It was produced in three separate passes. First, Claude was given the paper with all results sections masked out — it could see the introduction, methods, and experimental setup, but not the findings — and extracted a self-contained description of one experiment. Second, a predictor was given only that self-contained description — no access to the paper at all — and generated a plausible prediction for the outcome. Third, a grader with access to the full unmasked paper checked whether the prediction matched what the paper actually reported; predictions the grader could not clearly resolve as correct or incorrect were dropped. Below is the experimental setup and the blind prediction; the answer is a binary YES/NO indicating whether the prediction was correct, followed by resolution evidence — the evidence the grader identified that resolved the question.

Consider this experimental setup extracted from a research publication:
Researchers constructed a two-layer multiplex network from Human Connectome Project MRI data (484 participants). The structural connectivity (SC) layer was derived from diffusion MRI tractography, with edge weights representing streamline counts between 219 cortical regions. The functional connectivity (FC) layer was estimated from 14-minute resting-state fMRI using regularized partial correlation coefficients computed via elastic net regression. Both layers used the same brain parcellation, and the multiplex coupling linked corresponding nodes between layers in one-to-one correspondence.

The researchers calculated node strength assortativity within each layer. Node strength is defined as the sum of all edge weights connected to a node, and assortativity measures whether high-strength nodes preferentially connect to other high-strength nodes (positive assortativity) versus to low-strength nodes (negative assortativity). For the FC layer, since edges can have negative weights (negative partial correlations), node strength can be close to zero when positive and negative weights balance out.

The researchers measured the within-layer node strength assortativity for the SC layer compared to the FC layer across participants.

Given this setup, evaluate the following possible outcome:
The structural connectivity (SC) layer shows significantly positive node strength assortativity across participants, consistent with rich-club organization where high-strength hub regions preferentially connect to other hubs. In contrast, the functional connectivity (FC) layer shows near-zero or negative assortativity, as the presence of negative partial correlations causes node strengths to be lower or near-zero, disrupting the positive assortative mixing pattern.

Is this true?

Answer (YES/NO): YES